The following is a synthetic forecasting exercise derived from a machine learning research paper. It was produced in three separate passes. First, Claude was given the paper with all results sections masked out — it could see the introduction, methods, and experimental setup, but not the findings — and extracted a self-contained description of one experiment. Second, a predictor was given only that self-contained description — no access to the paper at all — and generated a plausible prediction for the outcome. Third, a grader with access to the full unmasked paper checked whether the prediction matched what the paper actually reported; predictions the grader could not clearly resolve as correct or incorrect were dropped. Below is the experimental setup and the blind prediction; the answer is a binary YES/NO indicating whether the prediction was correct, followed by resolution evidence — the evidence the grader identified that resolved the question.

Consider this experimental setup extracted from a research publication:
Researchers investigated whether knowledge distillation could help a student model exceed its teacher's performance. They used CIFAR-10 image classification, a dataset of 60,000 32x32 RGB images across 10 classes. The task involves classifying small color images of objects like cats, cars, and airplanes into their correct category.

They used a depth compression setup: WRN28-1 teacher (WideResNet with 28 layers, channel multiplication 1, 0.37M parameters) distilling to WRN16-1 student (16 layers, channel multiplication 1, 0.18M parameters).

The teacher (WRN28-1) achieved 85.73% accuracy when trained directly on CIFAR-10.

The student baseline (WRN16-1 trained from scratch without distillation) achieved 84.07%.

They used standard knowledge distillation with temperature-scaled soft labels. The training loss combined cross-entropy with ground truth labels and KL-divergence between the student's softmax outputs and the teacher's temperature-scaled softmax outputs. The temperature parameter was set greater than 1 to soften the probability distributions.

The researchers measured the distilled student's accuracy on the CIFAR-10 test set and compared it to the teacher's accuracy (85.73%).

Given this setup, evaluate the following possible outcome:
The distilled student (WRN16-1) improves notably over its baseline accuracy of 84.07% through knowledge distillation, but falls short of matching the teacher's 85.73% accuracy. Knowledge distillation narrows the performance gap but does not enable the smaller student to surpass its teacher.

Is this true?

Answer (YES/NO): YES